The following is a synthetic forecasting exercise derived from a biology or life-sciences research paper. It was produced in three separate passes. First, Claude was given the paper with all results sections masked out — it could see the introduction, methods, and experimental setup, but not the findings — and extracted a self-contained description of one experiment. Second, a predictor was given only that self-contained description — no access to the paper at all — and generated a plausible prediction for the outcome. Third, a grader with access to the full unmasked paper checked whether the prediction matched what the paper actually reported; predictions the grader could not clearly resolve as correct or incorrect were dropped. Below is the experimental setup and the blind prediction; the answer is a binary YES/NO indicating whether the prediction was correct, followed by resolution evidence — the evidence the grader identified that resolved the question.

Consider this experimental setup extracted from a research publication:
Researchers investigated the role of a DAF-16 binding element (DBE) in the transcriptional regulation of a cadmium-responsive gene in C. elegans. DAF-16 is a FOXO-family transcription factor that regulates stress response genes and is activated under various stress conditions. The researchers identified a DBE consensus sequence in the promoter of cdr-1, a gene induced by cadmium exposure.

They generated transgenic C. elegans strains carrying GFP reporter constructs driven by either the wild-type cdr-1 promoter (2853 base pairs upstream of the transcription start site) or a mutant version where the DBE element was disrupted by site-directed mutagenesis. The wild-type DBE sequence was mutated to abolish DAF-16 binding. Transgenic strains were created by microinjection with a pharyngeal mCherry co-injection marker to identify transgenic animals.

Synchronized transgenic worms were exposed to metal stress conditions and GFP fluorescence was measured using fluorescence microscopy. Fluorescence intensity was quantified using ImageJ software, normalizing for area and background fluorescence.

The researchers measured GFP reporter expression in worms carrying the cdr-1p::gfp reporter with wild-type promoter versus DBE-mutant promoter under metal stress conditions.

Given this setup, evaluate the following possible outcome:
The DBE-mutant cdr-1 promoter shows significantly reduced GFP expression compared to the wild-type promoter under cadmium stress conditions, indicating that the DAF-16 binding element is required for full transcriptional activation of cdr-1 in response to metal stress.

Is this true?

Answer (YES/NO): NO